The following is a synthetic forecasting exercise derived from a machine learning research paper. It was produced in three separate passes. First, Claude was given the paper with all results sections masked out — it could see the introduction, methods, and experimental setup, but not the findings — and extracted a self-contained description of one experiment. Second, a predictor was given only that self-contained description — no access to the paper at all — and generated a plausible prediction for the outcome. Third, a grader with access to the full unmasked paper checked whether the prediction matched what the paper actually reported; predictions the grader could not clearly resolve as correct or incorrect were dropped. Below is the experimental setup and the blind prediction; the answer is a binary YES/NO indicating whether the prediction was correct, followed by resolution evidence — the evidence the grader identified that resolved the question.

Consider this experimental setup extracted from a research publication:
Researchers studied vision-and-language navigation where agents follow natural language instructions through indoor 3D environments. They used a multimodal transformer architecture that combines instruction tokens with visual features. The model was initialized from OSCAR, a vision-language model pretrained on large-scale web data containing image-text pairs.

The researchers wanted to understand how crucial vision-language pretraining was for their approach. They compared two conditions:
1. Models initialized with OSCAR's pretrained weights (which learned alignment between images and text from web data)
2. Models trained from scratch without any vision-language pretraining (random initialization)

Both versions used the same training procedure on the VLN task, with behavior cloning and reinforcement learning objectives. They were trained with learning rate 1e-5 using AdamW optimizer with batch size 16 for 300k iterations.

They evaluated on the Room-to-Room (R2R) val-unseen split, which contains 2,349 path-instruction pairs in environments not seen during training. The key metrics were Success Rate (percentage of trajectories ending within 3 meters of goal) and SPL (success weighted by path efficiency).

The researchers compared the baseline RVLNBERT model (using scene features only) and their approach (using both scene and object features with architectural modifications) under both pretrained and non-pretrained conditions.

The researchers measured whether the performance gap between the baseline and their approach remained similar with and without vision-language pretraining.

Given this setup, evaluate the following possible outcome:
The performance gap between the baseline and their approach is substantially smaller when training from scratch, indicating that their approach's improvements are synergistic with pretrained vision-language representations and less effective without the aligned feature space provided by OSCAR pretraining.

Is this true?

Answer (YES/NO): YES